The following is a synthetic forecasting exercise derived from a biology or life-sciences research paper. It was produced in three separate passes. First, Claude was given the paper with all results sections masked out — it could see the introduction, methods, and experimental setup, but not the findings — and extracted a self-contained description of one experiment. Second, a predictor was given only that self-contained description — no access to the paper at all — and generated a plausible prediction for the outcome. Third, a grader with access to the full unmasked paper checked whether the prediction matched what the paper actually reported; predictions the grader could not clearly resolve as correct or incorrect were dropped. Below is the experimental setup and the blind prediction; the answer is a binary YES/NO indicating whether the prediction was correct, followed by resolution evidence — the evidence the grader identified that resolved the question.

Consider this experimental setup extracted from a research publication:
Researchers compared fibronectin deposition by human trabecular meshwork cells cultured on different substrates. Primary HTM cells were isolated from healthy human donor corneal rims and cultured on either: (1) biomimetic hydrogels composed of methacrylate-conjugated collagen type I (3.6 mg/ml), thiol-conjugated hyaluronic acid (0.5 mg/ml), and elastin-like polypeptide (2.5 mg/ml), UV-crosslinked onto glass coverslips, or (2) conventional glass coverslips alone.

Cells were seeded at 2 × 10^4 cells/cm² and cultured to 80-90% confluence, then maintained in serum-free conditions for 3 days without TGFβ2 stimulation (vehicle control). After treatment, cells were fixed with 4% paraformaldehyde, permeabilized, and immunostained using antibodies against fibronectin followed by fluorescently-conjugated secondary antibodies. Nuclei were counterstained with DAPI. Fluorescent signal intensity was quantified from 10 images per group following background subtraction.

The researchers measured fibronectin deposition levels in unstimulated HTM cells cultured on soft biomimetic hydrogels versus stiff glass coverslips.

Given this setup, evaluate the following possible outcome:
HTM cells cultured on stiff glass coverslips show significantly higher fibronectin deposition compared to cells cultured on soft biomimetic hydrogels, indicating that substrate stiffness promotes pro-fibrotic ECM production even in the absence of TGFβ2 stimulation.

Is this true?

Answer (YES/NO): YES